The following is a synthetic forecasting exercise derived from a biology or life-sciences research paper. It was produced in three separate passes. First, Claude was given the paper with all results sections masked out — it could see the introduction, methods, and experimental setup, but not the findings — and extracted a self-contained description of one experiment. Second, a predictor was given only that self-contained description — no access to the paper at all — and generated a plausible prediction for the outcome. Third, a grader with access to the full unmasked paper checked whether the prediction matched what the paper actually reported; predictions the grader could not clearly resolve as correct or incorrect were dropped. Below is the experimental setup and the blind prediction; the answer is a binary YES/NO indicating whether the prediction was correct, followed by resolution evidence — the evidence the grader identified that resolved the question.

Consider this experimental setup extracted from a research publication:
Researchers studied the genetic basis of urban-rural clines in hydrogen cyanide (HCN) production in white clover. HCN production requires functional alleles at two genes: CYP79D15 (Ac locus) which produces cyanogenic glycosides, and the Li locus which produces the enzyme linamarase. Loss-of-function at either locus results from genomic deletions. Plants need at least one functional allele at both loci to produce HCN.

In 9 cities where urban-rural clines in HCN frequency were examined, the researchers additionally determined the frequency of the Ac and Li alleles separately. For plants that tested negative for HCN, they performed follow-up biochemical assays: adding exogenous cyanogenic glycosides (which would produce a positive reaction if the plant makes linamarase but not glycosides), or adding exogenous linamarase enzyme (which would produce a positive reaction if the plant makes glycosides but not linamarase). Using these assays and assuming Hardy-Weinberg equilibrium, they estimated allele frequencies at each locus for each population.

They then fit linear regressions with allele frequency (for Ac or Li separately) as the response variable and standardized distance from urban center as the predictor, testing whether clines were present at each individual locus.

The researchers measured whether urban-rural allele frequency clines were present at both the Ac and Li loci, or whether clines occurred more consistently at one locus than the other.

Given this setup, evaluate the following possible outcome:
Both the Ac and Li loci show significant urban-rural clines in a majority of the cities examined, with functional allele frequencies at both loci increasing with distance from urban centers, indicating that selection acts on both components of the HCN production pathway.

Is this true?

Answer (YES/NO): NO